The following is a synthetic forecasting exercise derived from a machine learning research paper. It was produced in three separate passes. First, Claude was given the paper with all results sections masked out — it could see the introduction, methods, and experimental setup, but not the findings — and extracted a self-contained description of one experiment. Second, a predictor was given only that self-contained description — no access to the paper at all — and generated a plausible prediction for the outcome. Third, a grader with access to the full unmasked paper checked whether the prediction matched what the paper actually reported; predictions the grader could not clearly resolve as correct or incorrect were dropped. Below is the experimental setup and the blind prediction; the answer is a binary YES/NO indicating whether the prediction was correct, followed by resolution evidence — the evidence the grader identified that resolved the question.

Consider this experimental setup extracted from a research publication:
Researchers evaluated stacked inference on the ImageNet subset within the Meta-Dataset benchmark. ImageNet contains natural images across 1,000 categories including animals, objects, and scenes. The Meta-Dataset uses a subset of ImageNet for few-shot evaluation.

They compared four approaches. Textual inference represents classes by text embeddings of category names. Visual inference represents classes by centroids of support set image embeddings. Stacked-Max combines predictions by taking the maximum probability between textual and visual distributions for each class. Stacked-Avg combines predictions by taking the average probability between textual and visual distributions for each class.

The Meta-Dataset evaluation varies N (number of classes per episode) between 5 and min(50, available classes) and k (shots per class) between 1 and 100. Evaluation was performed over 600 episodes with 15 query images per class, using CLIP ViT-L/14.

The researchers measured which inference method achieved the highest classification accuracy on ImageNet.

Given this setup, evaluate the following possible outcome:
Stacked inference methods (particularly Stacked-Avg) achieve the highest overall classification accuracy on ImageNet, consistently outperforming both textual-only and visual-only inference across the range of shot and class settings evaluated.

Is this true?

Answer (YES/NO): NO